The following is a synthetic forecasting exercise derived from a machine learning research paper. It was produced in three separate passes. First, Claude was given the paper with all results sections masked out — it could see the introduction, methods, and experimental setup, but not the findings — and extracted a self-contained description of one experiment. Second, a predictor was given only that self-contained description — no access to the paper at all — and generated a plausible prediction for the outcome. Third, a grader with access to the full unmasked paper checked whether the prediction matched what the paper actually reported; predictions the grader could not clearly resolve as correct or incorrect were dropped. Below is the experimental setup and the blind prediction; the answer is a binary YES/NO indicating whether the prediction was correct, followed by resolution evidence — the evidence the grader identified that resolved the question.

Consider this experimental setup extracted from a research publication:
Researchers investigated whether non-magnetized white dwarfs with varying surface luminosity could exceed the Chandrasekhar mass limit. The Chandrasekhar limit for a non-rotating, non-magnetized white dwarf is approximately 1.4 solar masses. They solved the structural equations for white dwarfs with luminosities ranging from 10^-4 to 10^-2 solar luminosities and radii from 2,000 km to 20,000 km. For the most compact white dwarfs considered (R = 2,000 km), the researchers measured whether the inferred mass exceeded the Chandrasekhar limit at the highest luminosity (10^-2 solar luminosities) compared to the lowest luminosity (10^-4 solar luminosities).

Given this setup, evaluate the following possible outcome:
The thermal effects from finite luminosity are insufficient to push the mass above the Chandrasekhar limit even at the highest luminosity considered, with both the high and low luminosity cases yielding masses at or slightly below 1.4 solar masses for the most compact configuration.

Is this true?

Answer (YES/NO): YES